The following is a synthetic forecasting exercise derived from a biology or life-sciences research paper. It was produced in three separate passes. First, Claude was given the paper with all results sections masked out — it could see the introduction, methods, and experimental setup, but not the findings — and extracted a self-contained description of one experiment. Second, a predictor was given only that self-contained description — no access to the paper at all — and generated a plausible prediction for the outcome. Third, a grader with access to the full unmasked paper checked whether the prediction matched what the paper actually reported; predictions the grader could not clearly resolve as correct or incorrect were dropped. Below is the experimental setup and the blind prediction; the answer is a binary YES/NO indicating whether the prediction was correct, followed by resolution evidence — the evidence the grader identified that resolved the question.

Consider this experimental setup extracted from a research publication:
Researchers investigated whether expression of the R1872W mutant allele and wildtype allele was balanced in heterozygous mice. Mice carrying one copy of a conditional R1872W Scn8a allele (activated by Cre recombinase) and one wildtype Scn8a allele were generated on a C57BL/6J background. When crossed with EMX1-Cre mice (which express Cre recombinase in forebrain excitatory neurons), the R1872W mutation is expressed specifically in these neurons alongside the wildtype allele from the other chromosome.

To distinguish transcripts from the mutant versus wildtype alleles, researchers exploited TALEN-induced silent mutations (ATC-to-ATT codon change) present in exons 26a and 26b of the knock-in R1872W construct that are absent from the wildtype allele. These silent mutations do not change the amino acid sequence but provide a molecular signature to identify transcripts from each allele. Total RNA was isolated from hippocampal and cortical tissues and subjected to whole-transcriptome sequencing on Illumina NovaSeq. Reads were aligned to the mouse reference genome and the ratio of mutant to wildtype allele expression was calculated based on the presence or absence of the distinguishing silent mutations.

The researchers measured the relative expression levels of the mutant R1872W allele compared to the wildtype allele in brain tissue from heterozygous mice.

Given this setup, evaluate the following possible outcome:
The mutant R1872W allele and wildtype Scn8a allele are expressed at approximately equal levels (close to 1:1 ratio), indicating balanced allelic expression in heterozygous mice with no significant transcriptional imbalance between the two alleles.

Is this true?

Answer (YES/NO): YES